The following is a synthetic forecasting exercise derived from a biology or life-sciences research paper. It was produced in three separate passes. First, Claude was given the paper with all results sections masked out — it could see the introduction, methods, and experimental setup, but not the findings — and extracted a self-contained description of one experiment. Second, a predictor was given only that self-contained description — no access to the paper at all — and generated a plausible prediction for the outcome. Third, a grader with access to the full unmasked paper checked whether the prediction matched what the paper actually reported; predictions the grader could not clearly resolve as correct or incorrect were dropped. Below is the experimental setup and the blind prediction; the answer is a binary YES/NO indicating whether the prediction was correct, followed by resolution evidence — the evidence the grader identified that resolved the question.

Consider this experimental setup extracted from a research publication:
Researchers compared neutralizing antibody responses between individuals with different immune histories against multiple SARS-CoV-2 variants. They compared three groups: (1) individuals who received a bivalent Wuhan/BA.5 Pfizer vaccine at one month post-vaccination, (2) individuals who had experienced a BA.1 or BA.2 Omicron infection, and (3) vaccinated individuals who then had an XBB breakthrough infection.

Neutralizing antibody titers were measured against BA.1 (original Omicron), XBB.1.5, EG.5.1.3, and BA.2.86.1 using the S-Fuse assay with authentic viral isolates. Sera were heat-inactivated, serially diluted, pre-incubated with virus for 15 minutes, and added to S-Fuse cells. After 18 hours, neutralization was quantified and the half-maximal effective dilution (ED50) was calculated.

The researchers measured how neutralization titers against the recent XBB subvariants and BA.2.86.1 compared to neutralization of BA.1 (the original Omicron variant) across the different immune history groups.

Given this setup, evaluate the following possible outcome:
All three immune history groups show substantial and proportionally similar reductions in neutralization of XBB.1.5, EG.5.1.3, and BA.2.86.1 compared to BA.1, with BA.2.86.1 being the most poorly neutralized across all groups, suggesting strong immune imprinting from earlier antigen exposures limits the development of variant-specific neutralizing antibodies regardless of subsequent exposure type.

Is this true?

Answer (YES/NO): NO